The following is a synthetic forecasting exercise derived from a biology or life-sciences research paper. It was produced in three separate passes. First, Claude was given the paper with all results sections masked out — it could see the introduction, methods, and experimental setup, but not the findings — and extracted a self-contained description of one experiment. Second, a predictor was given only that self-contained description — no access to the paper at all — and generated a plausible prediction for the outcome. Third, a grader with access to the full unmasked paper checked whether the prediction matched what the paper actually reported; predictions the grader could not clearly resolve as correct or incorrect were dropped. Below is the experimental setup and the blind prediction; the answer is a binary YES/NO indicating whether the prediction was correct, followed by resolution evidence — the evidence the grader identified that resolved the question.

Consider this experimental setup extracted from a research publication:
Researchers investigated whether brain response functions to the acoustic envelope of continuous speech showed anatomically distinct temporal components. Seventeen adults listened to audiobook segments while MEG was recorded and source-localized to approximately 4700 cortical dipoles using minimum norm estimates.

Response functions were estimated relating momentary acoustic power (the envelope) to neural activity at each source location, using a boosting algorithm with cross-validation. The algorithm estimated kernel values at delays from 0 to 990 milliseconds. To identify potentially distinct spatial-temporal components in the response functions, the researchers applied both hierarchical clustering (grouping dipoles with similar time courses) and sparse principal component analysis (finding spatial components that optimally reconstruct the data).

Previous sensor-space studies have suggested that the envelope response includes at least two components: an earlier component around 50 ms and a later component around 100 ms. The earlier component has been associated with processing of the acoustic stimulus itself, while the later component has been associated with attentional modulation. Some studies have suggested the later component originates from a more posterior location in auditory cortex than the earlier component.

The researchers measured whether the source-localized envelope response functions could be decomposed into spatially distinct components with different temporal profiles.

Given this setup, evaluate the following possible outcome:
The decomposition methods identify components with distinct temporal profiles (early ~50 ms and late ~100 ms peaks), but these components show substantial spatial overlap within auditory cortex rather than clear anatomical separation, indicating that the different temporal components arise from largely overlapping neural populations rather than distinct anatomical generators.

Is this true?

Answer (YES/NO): NO